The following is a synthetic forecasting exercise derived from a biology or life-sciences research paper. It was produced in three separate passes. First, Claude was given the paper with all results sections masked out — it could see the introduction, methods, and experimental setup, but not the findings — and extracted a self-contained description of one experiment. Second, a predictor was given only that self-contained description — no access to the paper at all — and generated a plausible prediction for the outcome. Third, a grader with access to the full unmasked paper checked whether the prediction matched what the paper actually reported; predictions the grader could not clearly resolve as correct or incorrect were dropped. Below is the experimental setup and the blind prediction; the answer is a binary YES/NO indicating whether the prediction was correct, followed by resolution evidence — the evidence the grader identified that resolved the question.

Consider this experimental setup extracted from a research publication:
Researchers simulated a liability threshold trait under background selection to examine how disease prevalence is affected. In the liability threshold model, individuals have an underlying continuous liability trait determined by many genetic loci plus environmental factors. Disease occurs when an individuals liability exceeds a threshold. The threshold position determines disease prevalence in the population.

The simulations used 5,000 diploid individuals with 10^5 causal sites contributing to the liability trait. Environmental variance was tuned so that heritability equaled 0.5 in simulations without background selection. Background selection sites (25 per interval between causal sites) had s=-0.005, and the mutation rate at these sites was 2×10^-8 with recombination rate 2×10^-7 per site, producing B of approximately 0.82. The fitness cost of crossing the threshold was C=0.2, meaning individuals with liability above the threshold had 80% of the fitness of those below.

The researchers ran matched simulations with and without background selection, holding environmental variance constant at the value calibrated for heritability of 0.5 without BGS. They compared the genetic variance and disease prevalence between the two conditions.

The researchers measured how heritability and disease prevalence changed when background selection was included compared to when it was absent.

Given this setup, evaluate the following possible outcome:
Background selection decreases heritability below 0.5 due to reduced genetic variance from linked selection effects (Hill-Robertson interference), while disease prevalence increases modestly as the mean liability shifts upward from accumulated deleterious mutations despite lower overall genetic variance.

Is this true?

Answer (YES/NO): NO